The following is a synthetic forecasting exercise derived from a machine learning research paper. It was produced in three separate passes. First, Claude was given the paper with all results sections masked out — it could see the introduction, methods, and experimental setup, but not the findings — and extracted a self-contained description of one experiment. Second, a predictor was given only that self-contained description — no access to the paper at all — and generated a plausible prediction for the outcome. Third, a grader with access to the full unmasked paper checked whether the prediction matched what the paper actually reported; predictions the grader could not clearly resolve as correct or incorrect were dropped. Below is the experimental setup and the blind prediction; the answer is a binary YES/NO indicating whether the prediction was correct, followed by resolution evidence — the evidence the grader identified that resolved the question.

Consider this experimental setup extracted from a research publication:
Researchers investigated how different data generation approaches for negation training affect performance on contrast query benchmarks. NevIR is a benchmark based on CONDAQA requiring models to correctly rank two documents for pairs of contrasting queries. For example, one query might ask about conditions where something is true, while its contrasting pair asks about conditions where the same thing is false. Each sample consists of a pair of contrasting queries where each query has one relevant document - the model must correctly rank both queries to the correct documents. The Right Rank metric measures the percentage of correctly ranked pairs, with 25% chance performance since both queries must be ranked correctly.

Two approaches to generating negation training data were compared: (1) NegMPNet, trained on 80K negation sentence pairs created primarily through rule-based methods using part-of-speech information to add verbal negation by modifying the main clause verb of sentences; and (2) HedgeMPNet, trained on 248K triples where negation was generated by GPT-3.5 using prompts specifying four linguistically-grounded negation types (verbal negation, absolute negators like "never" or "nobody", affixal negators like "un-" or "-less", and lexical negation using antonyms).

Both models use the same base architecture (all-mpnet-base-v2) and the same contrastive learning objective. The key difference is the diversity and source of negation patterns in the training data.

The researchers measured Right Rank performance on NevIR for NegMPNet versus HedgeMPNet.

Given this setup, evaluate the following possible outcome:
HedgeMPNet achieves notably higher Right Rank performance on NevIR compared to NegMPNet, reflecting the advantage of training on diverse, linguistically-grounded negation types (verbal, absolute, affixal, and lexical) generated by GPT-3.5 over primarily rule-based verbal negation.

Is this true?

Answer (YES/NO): YES